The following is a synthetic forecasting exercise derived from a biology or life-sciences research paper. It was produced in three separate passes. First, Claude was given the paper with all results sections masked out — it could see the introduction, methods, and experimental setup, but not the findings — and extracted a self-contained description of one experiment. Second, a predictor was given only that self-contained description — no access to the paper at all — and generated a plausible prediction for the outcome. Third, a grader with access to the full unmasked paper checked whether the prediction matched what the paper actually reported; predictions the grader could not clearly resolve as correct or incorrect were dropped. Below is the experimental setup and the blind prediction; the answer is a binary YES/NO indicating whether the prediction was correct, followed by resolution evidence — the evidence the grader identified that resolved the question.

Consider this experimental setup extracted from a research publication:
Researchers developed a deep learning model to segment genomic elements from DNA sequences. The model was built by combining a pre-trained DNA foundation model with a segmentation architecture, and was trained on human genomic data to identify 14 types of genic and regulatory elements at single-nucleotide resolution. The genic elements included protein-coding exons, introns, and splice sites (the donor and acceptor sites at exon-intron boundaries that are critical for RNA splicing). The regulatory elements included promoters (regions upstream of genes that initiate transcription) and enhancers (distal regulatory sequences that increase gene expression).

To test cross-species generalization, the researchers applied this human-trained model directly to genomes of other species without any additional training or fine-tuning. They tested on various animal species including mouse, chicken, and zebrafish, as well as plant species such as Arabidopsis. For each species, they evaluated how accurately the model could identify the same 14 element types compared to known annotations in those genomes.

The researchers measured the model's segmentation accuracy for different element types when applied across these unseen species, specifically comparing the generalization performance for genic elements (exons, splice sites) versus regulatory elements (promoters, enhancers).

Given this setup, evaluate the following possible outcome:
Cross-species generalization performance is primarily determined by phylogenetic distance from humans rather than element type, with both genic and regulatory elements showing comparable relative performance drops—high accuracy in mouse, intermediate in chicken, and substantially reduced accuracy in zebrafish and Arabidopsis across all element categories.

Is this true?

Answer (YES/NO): NO